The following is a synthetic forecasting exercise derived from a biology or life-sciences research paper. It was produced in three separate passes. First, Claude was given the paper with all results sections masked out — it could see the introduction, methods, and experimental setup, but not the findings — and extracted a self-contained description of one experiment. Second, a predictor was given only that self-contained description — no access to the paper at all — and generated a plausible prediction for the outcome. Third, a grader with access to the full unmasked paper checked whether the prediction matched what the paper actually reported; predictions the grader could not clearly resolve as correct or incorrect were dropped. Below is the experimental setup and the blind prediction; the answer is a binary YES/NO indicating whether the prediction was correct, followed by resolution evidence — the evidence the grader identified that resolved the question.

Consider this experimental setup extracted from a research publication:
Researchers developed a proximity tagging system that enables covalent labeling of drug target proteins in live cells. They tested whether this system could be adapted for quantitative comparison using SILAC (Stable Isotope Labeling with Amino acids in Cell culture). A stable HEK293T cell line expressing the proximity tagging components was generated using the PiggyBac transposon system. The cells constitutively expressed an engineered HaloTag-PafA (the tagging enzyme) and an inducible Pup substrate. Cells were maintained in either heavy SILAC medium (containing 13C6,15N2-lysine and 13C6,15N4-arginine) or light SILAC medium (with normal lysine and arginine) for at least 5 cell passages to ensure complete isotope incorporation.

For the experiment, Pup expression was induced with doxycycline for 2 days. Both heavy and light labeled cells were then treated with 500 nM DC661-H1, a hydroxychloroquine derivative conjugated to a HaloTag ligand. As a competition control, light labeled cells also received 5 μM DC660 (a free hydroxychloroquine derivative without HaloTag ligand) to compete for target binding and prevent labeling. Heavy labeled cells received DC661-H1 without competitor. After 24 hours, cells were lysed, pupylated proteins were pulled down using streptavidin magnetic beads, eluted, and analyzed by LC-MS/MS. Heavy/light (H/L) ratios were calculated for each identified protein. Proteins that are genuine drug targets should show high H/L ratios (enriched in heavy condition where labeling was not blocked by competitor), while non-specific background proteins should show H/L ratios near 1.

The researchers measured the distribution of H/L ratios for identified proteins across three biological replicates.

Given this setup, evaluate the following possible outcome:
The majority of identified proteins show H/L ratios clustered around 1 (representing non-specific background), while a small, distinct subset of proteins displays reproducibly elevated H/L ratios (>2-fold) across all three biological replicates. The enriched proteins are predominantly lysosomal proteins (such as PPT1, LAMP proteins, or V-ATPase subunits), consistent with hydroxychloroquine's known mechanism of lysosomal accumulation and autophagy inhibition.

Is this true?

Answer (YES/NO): NO